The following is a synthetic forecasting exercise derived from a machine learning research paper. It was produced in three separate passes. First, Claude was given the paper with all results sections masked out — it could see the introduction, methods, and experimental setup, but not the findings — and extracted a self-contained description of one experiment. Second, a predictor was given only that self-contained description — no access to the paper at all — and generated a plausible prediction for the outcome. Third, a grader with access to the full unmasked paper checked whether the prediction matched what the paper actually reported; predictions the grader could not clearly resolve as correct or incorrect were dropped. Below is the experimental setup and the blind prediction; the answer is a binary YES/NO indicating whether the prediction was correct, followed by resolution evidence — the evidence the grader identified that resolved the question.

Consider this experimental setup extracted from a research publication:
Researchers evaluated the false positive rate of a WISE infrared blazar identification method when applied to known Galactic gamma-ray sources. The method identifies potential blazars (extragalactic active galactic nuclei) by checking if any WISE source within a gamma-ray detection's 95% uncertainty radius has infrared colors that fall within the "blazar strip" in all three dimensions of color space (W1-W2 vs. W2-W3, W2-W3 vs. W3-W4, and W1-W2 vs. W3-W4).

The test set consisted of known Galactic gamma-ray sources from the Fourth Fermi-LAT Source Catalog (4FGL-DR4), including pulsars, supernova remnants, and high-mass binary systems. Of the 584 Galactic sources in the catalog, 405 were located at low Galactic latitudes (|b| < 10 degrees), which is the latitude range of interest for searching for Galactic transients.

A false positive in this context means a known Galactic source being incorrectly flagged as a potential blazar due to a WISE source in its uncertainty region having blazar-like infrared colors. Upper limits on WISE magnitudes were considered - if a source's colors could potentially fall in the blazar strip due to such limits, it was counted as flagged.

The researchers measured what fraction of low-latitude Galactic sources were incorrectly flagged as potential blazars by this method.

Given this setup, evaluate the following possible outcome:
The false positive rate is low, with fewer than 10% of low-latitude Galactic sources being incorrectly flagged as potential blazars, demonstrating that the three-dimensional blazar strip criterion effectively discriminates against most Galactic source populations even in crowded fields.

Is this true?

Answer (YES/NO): NO